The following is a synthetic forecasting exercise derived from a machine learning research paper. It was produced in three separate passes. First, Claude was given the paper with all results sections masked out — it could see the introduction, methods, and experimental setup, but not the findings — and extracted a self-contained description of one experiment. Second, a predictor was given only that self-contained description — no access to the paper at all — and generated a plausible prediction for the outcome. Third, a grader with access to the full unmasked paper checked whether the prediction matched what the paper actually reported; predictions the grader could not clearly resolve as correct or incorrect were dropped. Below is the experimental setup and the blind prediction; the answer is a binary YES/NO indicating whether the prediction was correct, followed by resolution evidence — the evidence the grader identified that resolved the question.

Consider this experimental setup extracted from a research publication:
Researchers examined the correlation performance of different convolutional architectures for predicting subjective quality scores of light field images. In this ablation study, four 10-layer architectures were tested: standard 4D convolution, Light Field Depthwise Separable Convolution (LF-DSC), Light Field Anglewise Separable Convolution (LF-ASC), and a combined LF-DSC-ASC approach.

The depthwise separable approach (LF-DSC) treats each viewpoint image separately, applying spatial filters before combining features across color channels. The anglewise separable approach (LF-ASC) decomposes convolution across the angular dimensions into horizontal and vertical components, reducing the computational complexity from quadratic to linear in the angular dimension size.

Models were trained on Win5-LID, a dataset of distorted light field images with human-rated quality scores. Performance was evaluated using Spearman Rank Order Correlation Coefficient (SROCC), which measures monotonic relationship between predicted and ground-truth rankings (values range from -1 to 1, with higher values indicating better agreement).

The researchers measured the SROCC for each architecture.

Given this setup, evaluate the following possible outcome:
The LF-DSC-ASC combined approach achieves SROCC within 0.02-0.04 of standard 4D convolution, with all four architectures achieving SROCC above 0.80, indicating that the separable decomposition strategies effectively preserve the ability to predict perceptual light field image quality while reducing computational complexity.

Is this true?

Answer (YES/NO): NO